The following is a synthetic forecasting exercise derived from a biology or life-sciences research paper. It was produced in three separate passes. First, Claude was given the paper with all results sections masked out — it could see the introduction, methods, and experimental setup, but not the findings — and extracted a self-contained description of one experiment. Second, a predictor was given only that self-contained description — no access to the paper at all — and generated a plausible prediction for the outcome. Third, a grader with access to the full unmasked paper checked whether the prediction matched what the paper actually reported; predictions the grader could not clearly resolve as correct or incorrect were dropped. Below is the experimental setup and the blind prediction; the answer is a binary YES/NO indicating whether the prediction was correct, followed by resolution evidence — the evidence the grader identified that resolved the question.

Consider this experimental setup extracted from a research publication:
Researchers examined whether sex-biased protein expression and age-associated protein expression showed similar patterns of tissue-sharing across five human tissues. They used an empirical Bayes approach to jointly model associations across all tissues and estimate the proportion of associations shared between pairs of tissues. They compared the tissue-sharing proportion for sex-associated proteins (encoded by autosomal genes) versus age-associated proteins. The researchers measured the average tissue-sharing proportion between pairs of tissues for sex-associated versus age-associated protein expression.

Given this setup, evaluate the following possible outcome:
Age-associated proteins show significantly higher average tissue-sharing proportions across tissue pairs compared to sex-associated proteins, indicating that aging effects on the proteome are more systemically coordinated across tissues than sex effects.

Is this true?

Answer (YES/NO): YES